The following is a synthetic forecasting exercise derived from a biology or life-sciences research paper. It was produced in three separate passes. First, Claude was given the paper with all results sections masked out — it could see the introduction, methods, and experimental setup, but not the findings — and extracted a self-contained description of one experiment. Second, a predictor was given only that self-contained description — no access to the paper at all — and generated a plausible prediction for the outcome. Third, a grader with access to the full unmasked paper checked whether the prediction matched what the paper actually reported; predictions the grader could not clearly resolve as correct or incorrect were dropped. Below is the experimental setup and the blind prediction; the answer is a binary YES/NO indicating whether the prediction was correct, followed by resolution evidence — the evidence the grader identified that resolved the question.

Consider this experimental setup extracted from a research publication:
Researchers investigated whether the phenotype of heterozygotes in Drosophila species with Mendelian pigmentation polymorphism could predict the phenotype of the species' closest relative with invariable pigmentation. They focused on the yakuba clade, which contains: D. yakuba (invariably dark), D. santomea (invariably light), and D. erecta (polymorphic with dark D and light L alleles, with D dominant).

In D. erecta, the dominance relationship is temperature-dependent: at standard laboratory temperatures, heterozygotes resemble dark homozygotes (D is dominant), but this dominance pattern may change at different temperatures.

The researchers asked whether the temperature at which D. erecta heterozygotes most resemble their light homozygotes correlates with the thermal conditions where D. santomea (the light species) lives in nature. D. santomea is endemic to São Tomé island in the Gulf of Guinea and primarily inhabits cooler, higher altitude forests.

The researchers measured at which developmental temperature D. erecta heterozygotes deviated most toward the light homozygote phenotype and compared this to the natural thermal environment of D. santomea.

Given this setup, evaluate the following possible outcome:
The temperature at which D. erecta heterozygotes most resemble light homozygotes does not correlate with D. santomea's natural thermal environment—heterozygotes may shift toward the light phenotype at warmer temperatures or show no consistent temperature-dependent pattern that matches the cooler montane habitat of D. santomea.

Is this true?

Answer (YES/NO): YES